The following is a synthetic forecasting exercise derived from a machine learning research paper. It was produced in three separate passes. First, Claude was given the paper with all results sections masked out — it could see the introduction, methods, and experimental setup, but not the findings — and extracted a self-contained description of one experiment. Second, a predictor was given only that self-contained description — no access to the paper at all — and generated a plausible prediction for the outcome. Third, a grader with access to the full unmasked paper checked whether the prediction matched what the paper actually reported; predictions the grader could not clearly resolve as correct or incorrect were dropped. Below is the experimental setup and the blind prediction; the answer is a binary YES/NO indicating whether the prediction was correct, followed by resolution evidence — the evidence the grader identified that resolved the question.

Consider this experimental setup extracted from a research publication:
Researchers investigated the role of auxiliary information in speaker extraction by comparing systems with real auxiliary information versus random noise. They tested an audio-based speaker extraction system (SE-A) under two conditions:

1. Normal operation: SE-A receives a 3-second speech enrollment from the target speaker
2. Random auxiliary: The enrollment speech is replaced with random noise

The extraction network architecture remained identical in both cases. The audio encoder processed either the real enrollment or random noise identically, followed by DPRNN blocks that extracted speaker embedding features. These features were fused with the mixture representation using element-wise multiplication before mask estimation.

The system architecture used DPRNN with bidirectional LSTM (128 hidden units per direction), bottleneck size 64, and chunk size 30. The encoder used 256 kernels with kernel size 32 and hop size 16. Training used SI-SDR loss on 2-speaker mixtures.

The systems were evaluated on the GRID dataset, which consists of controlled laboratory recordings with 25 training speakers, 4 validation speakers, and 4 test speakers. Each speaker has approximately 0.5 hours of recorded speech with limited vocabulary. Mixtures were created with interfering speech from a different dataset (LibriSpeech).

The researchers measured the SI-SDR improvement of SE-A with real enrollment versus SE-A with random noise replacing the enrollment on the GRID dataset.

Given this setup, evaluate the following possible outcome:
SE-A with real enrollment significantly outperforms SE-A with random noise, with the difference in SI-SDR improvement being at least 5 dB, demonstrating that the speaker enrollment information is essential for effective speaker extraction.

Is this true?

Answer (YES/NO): NO